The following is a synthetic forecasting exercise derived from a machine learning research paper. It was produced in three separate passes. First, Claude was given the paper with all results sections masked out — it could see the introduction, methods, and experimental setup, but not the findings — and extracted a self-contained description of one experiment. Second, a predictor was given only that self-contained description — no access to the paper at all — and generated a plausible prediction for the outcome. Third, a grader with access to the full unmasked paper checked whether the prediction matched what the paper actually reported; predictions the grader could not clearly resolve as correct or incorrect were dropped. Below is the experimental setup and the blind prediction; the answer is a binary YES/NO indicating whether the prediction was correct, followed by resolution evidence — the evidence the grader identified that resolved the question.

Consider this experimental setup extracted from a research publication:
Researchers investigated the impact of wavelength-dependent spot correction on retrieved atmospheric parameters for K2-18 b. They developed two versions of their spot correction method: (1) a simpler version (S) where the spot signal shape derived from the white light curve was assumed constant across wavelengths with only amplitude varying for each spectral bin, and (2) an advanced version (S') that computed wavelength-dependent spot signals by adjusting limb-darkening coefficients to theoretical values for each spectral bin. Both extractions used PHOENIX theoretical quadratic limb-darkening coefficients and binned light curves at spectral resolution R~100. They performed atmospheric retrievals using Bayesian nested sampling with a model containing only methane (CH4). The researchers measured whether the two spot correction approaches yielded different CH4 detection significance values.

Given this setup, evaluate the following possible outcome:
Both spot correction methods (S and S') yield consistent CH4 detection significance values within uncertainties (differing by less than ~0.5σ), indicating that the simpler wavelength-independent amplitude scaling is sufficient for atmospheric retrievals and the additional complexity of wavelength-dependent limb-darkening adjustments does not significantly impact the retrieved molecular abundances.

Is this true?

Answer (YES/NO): YES